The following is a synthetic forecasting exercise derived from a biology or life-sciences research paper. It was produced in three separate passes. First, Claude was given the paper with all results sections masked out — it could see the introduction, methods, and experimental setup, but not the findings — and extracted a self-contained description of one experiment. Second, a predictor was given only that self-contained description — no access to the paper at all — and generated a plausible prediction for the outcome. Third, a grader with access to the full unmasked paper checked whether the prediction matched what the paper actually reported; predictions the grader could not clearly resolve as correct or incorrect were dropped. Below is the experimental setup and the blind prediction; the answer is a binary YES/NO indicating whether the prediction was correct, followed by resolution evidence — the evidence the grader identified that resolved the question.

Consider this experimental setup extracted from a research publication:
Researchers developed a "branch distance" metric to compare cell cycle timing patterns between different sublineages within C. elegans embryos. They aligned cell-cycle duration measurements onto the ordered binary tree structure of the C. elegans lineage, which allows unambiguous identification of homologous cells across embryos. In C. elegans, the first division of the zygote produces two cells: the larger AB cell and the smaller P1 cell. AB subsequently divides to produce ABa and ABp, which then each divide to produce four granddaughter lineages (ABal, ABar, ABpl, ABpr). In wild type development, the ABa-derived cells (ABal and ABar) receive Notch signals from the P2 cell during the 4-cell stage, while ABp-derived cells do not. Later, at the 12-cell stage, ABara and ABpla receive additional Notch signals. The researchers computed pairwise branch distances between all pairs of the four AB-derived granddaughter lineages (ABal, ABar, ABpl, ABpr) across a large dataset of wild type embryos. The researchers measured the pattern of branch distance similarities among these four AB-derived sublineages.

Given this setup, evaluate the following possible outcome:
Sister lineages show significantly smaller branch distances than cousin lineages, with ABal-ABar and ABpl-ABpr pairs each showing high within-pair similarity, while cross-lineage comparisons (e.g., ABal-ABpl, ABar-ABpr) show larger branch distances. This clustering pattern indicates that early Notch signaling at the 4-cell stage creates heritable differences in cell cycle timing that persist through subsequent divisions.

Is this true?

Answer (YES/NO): NO